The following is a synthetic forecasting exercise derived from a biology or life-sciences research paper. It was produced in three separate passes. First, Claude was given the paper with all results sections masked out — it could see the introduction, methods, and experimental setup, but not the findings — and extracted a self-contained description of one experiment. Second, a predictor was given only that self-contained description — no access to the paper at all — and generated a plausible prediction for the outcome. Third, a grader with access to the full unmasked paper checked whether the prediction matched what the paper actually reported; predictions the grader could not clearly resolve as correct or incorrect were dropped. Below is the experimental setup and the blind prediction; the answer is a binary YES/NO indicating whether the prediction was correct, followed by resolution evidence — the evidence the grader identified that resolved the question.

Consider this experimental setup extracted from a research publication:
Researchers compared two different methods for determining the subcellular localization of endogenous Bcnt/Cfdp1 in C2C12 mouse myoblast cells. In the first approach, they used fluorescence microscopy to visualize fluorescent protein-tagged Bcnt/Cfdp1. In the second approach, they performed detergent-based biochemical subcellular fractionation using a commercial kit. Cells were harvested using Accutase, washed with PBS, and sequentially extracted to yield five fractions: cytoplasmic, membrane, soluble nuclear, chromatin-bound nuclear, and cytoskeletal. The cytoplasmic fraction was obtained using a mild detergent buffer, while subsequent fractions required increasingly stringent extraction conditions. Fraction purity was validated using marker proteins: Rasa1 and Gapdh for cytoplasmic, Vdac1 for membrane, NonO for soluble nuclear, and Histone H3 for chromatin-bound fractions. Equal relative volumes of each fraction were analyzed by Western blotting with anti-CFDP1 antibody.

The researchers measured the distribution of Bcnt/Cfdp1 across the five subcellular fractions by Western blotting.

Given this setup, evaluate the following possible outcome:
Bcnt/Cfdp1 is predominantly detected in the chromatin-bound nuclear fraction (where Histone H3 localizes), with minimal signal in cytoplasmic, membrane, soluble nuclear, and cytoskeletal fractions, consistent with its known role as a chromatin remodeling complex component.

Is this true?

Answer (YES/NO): NO